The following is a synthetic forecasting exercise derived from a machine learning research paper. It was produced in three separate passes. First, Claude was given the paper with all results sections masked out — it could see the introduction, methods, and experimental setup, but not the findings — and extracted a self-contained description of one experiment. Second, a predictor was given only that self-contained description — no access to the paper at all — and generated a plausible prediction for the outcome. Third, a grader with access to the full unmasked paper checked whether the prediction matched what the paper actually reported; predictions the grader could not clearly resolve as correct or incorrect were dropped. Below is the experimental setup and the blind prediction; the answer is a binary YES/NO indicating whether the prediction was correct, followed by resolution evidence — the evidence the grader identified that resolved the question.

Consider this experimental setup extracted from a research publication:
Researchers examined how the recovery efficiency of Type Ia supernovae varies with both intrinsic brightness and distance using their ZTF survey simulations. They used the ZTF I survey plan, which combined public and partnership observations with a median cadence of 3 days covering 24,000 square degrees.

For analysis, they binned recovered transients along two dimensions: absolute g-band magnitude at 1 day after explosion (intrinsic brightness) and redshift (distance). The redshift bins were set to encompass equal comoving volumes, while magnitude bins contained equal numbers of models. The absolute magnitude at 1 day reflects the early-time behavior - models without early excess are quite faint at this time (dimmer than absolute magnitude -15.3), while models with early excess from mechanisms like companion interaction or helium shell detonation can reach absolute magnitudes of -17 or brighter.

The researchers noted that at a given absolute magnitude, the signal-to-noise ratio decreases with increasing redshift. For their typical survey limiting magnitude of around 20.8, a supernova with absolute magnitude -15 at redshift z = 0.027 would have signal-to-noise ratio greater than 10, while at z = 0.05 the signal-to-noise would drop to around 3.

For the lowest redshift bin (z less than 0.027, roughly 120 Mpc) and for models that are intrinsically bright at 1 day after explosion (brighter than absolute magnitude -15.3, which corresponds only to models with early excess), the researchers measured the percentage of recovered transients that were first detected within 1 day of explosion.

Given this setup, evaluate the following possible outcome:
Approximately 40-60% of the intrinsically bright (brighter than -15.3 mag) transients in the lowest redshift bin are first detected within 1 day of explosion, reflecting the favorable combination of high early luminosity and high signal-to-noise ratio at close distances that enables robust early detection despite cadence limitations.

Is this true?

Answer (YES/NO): NO